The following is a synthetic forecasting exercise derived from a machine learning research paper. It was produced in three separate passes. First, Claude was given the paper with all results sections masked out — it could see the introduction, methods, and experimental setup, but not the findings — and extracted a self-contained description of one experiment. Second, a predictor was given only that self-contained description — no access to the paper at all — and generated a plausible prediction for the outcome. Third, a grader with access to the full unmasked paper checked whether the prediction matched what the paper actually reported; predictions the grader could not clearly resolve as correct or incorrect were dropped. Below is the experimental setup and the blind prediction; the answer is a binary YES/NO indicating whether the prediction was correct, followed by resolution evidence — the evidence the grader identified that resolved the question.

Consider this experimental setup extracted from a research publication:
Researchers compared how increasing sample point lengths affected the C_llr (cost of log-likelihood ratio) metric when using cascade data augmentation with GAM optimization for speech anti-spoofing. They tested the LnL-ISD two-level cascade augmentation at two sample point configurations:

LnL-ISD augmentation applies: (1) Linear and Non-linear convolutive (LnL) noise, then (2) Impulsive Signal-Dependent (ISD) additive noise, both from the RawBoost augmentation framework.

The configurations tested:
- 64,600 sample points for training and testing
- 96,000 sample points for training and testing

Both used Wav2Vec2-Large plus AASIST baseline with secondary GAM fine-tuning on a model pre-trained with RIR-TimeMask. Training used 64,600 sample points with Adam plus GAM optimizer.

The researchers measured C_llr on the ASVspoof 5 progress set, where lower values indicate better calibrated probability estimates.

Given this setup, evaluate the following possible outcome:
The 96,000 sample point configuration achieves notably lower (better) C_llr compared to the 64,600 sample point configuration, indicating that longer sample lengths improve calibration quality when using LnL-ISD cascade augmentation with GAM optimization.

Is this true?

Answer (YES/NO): YES